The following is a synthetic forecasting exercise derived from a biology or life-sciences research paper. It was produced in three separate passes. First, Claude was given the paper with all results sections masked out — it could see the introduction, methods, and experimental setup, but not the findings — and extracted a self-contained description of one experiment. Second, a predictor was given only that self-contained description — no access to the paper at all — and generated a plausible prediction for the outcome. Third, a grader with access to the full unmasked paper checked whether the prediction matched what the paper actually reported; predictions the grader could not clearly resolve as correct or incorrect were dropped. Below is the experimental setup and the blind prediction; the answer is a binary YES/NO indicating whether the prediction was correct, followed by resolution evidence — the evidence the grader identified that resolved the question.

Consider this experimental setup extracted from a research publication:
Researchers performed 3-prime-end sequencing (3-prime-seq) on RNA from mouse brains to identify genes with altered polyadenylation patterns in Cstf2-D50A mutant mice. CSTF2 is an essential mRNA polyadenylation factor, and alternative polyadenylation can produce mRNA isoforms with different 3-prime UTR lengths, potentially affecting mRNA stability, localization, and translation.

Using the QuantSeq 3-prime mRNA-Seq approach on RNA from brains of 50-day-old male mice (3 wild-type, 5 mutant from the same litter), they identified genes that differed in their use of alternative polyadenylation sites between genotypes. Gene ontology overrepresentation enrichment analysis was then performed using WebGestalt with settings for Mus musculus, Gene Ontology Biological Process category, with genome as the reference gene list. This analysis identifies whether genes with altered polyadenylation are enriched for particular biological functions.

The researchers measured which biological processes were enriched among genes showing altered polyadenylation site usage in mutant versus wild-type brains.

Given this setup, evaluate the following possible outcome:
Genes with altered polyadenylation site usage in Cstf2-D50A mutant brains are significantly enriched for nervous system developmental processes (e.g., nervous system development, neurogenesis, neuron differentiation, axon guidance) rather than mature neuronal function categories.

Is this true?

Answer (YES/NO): YES